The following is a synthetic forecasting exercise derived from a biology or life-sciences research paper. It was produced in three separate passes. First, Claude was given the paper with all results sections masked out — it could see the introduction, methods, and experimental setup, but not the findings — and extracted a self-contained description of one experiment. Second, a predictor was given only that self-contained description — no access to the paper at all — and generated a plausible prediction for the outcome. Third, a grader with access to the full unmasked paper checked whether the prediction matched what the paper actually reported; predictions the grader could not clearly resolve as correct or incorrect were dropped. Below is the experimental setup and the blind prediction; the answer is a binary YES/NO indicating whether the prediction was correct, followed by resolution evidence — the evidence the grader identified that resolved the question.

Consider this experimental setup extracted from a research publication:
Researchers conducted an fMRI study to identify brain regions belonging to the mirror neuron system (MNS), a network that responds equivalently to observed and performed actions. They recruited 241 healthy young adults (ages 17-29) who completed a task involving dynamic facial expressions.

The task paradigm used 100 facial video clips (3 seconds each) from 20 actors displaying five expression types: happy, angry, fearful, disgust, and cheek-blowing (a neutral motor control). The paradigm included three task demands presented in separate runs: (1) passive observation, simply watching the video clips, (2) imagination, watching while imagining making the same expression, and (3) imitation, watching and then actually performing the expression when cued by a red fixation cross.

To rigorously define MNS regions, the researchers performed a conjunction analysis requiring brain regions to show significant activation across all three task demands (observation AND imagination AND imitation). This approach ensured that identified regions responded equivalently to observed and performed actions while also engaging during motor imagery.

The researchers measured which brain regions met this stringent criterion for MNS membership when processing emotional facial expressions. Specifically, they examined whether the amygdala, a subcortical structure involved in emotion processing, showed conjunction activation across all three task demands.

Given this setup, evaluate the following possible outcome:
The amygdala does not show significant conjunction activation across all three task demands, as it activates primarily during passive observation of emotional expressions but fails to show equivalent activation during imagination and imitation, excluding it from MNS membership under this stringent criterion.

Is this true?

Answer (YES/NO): NO